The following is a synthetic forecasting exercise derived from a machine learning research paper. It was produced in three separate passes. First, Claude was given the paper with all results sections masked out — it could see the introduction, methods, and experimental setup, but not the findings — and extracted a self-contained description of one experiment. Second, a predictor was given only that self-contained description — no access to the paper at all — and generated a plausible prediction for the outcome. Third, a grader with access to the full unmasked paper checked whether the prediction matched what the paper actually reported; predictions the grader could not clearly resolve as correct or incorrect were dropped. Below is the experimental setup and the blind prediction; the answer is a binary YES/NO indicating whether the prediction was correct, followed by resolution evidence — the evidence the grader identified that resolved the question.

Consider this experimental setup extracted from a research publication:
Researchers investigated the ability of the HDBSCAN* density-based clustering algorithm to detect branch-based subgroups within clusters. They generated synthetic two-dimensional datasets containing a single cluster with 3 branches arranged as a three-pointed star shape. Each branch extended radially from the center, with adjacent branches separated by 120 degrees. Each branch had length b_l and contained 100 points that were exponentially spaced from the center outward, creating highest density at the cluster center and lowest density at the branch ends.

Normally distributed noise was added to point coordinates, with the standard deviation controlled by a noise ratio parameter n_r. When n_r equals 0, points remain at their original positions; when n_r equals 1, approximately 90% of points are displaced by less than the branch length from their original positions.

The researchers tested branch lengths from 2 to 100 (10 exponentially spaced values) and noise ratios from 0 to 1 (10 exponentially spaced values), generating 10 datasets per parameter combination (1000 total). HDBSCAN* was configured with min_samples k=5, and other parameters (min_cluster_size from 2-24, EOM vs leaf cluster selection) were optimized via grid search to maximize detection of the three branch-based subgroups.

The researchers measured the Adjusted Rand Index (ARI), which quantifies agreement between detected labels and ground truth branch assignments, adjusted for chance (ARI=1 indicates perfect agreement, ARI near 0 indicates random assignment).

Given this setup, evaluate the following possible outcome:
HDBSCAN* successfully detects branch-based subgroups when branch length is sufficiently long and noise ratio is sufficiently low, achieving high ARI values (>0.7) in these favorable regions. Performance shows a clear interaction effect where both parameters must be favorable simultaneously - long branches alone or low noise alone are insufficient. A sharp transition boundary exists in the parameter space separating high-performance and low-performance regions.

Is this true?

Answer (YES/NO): NO